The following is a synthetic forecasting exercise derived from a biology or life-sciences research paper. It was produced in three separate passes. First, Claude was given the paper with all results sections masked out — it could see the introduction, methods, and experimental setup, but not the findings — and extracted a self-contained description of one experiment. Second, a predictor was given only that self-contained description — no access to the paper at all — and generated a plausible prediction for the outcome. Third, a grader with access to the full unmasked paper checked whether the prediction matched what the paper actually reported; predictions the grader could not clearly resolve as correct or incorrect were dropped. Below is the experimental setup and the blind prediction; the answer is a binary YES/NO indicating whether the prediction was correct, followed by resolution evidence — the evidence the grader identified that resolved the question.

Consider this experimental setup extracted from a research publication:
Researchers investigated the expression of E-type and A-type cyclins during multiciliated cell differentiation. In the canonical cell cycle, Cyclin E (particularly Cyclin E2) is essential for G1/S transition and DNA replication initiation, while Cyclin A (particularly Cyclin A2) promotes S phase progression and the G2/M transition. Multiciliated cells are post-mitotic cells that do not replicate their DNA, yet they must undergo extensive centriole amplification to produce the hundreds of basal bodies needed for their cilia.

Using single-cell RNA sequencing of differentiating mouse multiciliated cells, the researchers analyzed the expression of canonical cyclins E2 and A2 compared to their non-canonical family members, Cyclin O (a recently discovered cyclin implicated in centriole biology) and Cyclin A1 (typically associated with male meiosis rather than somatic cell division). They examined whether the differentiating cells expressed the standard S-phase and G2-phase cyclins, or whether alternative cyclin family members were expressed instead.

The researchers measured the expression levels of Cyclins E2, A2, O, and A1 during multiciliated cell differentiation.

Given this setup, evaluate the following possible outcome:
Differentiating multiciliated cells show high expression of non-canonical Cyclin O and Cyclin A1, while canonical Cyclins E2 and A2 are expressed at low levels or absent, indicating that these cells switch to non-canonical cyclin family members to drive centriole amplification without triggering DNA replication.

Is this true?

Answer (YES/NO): YES